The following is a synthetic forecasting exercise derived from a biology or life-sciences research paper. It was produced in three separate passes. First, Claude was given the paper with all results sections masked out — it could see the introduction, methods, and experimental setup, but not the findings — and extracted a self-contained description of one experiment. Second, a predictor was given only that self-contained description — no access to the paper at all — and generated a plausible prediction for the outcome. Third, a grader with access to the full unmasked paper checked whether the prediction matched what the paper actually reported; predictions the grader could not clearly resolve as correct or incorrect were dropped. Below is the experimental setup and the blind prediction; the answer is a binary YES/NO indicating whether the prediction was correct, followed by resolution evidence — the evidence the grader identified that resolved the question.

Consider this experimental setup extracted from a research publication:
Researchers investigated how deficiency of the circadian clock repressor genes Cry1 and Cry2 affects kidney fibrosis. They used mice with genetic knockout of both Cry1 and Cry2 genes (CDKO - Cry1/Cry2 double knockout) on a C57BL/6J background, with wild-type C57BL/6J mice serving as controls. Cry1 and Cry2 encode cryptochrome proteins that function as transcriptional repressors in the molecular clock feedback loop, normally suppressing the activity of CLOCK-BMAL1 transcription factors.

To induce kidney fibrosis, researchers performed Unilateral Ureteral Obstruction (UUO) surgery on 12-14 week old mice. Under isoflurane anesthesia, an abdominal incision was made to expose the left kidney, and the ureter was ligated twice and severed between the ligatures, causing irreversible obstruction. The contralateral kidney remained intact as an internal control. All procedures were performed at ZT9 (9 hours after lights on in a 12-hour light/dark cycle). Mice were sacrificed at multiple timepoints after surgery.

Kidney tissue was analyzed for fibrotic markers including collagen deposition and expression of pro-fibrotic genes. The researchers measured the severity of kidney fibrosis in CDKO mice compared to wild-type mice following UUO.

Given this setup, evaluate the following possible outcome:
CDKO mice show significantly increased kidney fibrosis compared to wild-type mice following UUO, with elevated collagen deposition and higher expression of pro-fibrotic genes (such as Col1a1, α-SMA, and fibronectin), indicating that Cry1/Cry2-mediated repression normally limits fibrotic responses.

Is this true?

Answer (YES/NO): NO